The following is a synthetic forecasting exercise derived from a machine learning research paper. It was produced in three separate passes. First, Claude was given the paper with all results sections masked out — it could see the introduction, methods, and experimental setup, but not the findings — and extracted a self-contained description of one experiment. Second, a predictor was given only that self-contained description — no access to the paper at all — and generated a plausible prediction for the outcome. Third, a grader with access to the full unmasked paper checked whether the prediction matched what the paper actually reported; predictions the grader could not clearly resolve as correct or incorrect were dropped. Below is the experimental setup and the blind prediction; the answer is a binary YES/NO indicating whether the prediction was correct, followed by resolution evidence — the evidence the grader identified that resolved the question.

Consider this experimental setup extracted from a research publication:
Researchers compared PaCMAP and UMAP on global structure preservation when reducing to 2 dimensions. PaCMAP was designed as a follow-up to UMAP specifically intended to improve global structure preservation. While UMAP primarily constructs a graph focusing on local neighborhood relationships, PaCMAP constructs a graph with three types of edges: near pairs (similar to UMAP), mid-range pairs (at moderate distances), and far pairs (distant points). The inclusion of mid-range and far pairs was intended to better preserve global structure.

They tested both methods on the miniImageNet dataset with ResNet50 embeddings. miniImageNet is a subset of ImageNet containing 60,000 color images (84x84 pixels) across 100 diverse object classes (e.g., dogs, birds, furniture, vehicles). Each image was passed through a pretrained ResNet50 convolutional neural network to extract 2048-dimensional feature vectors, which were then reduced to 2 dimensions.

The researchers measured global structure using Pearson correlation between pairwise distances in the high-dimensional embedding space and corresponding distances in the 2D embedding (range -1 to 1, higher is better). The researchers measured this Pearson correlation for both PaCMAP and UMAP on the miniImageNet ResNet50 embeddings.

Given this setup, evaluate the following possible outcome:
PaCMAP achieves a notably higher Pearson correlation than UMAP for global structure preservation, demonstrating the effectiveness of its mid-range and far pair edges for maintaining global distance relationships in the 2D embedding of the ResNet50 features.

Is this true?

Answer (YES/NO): NO